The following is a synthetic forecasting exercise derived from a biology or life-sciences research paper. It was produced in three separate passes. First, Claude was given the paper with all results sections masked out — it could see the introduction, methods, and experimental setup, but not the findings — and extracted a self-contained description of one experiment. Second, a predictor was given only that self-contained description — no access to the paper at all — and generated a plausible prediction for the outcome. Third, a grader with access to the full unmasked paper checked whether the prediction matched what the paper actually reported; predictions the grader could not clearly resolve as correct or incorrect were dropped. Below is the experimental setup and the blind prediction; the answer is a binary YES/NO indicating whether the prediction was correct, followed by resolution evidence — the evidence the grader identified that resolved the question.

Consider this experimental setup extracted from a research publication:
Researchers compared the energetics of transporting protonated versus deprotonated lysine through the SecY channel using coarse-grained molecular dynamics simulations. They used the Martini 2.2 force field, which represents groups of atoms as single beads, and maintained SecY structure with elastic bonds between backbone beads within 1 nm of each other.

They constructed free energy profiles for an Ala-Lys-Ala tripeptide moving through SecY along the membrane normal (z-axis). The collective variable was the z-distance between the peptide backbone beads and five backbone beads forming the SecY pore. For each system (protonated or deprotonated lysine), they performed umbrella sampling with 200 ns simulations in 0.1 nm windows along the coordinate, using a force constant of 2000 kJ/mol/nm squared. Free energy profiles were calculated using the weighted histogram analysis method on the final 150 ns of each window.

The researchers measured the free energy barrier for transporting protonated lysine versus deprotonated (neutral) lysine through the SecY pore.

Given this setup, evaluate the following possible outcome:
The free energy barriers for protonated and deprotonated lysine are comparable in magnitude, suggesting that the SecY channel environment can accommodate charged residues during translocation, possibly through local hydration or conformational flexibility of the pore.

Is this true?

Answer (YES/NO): NO